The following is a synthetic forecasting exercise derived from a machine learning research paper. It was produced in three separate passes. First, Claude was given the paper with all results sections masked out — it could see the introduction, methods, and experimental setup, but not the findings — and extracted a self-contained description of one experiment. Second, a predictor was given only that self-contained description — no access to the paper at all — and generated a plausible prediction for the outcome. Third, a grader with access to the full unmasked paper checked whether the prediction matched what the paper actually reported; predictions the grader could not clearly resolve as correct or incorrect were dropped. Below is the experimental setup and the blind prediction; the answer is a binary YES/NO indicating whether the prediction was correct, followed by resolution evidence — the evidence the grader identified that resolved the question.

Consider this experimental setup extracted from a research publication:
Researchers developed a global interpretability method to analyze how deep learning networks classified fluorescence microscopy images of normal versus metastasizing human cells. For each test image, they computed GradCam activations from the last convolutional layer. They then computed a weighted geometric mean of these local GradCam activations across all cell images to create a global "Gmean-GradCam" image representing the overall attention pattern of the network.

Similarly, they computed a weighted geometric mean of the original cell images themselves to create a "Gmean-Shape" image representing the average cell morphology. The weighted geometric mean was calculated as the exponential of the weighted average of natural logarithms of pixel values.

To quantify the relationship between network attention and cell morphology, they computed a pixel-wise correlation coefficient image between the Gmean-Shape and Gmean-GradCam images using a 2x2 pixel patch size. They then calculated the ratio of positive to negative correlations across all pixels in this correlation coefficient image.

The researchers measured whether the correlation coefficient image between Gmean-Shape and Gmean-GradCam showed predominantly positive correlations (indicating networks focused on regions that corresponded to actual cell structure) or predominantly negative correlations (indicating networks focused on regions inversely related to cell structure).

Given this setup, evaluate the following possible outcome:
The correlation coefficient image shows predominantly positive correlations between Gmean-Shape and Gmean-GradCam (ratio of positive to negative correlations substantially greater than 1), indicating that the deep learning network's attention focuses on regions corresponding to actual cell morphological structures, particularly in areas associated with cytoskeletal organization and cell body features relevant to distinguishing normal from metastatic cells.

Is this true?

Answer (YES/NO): NO